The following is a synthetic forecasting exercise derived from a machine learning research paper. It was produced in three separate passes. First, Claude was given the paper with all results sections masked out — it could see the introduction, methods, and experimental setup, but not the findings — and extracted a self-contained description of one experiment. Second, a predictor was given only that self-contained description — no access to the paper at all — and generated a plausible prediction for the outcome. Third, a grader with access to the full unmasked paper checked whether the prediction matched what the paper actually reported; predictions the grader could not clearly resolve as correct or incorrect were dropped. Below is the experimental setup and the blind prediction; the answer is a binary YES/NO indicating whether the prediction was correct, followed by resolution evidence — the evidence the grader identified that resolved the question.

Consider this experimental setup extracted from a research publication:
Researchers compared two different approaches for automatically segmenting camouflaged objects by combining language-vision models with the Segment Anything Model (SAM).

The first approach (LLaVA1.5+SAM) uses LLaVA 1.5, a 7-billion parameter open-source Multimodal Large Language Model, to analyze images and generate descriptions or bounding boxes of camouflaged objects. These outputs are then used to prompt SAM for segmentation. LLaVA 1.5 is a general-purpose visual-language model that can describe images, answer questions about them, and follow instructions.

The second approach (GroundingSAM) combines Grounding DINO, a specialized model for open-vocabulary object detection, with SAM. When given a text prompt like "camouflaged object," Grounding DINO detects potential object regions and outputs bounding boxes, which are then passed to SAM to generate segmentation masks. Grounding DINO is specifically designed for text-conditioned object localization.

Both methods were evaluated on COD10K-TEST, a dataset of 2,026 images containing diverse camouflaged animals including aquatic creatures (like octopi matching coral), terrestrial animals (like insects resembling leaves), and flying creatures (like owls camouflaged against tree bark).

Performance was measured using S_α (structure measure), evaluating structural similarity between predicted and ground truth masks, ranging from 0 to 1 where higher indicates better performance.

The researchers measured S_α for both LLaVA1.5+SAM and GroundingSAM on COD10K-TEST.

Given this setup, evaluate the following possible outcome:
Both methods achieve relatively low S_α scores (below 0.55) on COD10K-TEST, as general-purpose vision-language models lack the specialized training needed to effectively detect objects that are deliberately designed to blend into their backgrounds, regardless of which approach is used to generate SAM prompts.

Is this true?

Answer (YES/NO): NO